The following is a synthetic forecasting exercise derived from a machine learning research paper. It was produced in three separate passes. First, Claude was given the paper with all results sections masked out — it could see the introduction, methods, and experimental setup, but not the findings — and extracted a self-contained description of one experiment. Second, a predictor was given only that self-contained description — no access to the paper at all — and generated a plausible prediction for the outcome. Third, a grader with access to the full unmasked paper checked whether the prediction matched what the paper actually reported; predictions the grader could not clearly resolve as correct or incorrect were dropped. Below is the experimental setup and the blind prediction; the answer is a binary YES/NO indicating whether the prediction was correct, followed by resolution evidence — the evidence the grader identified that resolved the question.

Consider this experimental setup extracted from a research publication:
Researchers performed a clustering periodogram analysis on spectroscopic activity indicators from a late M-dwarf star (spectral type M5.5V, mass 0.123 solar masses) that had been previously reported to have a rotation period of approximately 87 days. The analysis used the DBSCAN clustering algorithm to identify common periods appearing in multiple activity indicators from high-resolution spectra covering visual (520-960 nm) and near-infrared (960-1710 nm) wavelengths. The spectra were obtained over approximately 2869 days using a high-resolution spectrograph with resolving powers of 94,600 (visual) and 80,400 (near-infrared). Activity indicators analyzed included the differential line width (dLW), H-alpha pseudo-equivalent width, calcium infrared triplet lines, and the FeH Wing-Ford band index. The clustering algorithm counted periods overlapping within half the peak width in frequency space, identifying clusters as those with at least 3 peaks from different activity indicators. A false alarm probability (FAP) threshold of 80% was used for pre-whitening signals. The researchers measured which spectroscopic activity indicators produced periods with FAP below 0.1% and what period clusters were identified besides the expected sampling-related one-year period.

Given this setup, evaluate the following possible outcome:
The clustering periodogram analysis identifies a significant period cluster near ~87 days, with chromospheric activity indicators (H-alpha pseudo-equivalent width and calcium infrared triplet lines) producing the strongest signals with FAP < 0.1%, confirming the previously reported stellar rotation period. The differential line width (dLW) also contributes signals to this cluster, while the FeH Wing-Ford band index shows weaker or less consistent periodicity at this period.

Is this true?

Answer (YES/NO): NO